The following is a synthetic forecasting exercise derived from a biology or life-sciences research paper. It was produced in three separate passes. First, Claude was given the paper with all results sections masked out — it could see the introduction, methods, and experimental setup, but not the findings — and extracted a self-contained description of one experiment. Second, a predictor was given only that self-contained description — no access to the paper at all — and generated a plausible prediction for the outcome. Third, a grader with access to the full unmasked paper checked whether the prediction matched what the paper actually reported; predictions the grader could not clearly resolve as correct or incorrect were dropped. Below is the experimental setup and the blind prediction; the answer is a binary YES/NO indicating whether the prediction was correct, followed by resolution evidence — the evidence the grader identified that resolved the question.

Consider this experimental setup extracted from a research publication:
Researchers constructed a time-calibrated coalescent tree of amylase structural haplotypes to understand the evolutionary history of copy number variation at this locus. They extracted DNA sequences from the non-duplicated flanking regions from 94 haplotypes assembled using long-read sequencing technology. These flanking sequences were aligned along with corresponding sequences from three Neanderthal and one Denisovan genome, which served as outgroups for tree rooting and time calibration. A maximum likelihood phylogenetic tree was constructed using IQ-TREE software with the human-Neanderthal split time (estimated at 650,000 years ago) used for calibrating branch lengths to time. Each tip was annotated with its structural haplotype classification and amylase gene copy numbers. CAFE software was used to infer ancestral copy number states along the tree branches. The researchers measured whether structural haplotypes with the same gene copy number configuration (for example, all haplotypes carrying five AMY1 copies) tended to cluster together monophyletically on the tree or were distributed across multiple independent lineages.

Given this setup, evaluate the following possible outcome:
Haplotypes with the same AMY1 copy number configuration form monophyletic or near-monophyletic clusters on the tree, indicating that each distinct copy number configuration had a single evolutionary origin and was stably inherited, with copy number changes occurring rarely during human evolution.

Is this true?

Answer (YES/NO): NO